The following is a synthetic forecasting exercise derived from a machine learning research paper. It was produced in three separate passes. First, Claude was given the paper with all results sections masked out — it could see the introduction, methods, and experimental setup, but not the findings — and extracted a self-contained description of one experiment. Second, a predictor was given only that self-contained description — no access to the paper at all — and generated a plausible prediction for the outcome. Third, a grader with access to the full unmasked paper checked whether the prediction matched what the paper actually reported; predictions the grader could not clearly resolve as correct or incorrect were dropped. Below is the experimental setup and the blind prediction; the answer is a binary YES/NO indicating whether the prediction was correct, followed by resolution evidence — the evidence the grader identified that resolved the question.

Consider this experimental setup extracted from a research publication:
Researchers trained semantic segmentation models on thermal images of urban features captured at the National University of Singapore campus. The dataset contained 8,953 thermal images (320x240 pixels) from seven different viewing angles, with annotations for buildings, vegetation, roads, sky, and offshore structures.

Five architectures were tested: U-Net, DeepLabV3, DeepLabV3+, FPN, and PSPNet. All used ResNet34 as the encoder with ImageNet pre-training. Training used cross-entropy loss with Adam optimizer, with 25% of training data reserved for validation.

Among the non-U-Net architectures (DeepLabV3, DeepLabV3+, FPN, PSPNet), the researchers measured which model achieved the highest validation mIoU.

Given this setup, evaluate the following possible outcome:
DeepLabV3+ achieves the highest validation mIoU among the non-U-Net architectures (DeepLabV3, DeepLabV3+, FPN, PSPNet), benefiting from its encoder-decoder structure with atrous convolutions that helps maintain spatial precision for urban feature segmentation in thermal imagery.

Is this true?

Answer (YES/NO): YES